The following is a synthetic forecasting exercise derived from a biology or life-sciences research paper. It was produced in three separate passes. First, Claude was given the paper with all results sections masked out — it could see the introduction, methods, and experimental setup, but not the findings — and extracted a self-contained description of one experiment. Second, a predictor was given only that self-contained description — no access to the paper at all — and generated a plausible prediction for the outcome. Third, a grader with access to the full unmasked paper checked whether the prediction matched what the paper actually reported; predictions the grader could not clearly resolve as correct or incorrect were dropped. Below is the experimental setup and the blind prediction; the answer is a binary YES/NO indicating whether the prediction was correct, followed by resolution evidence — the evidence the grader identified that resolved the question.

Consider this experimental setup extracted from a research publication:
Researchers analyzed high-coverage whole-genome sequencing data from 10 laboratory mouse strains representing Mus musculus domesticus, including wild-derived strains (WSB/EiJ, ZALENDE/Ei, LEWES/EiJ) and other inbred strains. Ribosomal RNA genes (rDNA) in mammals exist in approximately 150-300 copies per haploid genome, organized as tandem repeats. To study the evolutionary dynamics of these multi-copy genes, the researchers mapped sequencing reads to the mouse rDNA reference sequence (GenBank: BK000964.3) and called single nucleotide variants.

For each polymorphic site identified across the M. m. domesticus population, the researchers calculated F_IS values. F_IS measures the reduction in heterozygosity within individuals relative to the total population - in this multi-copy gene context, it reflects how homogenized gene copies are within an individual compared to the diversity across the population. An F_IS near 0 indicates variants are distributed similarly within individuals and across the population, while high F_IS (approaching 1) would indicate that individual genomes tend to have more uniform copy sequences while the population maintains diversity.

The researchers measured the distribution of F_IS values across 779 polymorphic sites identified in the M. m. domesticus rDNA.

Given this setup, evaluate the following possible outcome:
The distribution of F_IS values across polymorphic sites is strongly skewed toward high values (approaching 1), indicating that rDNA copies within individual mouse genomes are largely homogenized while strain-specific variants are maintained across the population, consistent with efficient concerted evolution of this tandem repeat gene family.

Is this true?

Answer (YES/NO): NO